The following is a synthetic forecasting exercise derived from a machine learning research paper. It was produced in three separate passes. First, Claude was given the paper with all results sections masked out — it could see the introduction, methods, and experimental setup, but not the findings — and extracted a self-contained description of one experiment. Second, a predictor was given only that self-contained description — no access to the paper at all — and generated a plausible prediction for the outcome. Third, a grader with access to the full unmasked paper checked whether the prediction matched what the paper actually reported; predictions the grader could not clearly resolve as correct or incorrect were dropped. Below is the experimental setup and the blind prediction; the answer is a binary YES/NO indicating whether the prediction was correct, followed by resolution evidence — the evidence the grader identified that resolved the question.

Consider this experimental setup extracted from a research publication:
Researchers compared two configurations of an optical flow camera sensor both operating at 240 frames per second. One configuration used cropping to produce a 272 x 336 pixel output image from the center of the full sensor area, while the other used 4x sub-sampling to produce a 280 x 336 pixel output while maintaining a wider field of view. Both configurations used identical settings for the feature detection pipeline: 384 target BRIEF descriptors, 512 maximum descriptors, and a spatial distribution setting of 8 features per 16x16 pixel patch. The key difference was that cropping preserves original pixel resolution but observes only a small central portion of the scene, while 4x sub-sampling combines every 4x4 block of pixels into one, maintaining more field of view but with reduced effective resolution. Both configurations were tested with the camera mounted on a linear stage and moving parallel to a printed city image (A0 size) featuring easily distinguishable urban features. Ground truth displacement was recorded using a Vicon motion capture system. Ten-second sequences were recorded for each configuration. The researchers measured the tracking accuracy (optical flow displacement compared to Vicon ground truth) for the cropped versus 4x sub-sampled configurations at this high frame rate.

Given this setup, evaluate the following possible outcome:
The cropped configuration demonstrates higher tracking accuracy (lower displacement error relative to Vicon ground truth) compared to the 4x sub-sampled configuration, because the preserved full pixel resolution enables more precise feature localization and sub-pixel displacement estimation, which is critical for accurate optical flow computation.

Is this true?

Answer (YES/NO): YES